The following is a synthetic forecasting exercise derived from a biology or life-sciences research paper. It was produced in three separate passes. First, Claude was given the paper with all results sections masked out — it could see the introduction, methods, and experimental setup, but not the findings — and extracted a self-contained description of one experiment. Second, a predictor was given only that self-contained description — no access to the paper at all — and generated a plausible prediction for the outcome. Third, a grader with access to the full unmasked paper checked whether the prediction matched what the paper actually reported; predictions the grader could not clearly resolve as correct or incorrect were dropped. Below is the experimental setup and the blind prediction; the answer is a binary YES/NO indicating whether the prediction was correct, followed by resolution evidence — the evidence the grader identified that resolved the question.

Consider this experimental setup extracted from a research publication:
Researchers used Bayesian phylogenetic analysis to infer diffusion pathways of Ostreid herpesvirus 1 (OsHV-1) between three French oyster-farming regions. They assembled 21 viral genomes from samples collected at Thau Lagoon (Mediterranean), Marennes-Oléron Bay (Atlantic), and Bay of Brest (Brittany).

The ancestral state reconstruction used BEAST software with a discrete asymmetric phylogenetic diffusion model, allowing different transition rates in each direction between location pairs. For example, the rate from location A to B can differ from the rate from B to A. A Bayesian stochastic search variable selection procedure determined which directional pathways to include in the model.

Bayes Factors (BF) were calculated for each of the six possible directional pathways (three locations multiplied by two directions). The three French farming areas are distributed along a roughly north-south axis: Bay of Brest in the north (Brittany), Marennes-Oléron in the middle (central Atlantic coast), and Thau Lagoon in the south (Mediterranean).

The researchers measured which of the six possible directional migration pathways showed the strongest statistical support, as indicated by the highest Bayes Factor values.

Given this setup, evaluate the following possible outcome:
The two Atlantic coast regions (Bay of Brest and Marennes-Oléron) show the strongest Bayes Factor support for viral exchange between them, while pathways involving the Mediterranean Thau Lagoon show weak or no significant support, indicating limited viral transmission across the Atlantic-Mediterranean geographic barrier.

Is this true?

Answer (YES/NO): NO